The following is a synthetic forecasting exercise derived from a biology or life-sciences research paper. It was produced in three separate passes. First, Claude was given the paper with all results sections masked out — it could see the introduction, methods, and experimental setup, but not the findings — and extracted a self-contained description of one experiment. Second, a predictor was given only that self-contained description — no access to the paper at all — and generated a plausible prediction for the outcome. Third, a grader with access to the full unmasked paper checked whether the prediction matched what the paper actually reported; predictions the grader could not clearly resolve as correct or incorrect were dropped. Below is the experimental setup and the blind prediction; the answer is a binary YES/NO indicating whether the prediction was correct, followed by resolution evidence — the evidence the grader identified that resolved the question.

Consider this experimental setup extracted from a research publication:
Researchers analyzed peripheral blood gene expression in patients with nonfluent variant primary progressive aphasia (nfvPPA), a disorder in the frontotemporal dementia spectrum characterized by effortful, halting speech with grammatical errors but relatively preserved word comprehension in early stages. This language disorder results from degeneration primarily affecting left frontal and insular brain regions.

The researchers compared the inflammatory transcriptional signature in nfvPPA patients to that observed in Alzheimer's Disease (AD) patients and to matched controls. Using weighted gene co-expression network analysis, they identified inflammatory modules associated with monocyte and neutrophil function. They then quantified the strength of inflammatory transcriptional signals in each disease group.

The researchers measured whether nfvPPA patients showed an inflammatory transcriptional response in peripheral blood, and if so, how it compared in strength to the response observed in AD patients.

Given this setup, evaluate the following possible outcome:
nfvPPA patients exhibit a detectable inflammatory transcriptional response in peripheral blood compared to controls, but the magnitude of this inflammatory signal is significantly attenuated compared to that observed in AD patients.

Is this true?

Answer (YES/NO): NO